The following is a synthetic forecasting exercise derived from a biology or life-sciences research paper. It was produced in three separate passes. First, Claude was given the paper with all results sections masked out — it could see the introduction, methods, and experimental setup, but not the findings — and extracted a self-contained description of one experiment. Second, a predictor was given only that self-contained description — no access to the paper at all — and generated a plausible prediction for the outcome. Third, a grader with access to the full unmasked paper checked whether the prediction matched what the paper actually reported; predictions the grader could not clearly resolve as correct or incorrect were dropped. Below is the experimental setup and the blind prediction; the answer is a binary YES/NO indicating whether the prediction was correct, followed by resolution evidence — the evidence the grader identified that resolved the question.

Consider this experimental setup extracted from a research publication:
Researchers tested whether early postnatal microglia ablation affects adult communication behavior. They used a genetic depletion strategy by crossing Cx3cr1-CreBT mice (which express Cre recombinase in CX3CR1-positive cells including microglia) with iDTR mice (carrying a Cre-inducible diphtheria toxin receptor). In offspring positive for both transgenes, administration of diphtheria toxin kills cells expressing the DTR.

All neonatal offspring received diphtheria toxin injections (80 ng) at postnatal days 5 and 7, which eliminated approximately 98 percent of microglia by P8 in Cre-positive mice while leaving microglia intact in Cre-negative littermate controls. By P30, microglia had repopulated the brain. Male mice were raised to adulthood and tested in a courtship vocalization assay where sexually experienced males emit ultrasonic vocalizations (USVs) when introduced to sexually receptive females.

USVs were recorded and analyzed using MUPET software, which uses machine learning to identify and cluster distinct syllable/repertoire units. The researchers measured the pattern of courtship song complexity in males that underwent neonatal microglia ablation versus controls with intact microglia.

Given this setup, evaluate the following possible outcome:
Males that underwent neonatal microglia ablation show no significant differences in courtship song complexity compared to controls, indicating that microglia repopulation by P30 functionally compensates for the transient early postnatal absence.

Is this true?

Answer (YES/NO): NO